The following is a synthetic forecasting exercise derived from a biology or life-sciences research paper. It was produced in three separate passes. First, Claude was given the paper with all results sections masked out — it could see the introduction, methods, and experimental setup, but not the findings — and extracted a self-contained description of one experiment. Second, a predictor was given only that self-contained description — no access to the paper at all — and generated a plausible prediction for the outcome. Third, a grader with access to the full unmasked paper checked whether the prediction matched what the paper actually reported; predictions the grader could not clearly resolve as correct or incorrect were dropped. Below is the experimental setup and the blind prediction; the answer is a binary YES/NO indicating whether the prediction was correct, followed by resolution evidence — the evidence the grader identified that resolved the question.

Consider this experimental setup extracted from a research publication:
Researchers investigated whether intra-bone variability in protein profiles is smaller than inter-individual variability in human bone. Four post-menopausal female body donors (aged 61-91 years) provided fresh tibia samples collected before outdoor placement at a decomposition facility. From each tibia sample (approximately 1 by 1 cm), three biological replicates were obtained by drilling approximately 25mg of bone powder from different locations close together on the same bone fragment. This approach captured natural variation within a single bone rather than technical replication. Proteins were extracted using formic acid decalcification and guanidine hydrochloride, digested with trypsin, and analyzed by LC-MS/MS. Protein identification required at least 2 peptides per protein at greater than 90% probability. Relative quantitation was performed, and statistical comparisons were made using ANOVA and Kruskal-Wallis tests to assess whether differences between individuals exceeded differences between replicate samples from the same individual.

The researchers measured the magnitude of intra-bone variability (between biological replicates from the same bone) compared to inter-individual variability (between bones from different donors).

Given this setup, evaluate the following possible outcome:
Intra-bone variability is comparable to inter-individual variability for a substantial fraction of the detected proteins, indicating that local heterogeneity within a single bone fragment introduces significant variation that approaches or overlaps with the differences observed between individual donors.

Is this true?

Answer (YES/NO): YES